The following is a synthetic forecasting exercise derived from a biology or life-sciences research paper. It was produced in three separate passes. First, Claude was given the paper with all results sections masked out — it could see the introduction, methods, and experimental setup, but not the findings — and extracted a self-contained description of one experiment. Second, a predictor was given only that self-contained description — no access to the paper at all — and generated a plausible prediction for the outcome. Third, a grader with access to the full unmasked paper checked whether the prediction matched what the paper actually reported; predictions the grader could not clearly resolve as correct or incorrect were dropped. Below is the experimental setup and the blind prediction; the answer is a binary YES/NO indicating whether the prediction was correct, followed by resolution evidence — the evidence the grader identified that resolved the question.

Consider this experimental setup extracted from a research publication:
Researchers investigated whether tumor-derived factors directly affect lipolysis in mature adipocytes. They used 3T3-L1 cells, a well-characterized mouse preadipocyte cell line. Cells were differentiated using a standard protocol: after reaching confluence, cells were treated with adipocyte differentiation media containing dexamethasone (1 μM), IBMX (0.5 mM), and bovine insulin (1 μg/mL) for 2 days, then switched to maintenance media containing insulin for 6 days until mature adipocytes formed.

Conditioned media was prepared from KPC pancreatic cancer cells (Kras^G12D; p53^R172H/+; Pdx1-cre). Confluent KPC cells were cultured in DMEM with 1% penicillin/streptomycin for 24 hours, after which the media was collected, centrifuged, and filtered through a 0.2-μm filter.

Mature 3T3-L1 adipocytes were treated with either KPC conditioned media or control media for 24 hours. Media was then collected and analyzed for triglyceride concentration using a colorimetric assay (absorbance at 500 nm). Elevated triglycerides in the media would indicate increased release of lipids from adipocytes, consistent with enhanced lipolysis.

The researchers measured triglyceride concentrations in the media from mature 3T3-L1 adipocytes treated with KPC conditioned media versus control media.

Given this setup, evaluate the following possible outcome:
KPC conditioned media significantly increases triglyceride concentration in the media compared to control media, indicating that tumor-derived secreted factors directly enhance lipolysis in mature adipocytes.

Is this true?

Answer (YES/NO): NO